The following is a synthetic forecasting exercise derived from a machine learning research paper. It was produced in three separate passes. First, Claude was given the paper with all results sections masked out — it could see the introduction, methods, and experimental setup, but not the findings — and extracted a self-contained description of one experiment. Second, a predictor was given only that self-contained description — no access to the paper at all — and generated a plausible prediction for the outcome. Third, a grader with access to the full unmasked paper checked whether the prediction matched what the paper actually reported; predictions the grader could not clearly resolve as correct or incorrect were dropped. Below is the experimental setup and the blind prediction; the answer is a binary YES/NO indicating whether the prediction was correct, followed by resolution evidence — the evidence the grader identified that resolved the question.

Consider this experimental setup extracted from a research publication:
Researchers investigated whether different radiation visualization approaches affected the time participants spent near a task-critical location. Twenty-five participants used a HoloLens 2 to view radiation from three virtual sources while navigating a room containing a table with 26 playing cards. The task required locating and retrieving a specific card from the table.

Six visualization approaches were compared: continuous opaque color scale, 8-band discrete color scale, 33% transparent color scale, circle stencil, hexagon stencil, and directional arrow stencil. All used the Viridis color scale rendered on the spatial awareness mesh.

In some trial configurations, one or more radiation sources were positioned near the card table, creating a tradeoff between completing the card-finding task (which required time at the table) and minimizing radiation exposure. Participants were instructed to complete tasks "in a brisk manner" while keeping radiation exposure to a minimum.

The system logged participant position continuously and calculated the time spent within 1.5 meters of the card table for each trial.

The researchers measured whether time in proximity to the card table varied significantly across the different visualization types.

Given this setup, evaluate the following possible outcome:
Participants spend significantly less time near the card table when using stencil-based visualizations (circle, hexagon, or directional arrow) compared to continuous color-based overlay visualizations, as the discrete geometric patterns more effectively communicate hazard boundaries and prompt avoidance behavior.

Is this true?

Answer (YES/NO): NO